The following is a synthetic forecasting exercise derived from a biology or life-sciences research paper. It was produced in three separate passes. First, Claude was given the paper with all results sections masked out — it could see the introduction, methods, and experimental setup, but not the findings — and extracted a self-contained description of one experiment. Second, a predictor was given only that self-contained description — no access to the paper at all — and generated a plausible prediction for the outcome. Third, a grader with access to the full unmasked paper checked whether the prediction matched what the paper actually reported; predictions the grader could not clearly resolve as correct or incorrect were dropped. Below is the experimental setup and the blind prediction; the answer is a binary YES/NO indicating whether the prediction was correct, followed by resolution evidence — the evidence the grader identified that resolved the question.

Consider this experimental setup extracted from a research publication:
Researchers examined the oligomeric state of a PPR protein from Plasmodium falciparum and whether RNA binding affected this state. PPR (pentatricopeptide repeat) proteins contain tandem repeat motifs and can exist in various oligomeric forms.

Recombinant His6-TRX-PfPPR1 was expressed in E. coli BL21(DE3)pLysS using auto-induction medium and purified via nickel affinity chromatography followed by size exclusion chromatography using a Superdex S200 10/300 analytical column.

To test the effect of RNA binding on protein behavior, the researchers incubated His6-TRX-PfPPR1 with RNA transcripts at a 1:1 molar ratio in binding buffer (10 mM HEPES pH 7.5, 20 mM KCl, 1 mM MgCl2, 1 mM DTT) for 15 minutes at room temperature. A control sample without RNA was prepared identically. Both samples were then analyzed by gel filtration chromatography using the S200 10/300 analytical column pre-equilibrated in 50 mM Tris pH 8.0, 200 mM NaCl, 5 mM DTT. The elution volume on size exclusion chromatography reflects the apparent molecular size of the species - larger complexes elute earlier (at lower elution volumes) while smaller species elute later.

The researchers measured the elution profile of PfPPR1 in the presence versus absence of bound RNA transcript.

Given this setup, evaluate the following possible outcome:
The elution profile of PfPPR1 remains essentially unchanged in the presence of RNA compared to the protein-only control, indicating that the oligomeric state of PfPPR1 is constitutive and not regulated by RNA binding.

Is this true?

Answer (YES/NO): NO